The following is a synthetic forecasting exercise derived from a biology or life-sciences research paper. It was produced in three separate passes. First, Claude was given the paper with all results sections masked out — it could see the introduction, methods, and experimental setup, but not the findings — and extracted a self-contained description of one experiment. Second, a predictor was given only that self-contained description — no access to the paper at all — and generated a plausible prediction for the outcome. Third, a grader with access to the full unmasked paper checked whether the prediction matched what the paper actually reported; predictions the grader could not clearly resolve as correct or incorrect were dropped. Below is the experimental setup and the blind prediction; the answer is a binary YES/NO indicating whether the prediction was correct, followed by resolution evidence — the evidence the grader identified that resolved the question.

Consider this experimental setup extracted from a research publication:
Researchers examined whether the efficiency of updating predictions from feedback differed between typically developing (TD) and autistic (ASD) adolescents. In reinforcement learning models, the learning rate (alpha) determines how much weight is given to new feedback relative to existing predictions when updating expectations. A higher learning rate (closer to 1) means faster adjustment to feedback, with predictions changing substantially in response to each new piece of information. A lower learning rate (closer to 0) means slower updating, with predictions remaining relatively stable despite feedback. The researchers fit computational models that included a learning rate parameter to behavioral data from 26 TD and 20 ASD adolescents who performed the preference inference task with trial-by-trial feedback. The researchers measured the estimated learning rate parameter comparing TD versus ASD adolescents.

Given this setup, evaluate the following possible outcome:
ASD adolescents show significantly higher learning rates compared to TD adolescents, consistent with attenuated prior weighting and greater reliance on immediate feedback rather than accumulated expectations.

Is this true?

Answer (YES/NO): NO